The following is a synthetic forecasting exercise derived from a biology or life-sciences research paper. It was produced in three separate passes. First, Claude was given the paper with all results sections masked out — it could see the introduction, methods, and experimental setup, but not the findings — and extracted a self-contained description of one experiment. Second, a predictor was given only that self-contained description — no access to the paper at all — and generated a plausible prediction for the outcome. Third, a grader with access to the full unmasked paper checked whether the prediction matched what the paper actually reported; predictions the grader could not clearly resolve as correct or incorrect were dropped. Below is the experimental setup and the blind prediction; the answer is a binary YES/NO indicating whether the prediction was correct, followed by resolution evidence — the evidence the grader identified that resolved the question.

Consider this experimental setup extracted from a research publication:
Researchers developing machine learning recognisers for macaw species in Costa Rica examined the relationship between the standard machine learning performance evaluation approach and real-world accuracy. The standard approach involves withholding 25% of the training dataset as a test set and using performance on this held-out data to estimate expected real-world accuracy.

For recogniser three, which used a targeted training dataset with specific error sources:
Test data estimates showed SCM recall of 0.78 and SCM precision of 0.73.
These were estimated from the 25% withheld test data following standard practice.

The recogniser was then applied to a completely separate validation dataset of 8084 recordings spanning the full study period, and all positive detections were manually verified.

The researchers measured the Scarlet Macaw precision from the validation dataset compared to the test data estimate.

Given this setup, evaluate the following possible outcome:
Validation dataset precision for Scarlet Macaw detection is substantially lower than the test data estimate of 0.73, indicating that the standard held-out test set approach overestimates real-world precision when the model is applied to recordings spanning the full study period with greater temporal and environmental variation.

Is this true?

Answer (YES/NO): YES